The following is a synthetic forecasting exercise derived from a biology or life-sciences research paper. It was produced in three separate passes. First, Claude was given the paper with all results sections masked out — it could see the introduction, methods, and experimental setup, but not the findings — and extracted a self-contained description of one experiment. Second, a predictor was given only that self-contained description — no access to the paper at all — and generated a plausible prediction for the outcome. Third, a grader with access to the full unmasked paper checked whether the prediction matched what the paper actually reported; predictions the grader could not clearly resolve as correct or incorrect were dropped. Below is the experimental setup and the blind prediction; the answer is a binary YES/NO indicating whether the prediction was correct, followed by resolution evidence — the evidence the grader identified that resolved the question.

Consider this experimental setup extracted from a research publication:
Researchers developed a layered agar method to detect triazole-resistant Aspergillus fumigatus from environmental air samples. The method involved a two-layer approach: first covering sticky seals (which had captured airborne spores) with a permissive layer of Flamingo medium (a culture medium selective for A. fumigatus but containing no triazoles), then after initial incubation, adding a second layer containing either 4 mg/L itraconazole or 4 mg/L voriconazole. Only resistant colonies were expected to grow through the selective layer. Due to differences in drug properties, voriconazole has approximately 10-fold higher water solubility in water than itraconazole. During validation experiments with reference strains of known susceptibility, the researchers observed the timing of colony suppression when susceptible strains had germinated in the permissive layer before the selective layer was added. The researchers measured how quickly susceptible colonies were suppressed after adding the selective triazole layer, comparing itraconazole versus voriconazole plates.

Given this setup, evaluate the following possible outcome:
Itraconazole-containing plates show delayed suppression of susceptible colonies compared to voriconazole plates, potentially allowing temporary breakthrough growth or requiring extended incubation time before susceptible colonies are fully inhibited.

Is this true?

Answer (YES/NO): YES